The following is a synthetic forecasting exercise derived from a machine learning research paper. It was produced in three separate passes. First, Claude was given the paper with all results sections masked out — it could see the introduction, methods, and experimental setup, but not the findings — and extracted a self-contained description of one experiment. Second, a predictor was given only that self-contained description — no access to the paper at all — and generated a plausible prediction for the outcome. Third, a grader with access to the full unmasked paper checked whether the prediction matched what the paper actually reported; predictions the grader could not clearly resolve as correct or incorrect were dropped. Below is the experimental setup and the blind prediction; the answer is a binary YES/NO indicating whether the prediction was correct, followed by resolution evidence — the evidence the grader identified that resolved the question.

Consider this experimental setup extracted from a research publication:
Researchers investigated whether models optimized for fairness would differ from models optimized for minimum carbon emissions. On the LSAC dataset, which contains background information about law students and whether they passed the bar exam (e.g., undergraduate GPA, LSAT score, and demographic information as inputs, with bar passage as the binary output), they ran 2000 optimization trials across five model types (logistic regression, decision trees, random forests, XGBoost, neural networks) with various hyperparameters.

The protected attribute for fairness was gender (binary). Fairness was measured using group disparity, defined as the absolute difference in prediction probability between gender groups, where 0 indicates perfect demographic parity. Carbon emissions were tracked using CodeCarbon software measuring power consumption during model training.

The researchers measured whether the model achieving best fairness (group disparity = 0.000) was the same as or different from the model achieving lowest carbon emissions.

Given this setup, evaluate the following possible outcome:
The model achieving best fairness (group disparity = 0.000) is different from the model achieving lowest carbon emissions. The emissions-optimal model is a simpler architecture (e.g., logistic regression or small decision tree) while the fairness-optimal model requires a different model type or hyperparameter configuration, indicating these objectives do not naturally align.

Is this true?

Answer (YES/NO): NO